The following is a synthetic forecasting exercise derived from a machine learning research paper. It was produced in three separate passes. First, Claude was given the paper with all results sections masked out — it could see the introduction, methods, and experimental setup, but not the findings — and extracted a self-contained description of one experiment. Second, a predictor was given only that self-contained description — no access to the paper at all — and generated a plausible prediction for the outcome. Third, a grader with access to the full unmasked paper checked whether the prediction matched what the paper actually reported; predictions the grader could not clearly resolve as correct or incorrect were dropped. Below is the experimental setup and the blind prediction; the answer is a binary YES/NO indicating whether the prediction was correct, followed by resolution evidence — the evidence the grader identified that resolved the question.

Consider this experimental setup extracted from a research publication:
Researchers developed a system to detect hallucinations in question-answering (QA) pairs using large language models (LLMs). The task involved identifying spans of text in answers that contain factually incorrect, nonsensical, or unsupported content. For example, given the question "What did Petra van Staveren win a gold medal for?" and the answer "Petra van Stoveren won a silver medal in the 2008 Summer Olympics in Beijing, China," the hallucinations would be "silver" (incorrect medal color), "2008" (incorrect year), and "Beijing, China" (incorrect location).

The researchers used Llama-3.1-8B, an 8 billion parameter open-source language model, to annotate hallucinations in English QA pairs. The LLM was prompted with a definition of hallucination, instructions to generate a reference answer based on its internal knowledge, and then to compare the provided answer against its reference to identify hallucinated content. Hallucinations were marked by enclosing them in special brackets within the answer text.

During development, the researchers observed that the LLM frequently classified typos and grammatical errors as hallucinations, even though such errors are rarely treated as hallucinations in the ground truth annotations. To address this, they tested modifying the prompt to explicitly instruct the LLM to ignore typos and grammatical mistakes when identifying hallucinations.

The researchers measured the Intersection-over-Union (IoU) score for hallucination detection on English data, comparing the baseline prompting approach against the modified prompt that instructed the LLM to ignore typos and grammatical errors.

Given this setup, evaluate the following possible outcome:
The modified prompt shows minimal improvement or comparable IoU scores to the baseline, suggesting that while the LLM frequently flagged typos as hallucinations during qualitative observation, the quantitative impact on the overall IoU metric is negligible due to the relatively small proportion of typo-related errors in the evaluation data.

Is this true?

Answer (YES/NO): NO